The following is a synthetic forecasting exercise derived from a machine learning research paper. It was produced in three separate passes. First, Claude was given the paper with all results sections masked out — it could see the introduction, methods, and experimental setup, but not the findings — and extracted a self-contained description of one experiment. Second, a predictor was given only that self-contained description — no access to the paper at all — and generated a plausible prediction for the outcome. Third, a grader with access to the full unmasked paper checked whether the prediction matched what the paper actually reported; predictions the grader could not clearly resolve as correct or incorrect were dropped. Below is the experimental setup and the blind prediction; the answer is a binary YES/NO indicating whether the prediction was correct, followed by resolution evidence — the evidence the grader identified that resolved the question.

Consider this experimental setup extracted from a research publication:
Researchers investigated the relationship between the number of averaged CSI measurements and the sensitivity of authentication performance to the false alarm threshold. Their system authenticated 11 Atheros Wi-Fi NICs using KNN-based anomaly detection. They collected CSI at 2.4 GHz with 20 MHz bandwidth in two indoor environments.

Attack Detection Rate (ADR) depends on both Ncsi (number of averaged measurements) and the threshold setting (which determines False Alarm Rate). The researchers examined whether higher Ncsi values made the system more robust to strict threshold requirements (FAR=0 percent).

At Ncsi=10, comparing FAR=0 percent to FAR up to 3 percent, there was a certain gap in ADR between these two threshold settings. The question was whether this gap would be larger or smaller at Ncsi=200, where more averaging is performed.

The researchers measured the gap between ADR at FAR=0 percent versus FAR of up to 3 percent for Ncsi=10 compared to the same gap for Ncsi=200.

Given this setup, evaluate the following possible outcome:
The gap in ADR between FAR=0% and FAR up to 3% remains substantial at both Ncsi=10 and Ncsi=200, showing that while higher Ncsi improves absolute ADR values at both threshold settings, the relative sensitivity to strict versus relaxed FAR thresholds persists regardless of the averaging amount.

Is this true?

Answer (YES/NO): NO